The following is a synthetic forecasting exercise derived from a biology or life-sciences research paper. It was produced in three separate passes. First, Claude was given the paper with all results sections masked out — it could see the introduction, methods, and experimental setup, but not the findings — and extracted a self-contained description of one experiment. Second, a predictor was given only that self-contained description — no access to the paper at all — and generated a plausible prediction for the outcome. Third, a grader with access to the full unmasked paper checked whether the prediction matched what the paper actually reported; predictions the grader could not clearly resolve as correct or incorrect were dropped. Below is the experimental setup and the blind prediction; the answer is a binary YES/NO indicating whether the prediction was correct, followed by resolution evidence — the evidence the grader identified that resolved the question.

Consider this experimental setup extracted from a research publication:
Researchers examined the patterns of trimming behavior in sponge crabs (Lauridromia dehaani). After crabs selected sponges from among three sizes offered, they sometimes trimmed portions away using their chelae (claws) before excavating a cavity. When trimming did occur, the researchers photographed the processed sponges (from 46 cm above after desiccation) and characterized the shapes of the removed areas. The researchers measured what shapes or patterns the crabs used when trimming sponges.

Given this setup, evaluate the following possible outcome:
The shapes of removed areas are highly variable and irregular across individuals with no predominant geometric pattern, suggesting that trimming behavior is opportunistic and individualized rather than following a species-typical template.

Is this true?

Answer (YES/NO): NO